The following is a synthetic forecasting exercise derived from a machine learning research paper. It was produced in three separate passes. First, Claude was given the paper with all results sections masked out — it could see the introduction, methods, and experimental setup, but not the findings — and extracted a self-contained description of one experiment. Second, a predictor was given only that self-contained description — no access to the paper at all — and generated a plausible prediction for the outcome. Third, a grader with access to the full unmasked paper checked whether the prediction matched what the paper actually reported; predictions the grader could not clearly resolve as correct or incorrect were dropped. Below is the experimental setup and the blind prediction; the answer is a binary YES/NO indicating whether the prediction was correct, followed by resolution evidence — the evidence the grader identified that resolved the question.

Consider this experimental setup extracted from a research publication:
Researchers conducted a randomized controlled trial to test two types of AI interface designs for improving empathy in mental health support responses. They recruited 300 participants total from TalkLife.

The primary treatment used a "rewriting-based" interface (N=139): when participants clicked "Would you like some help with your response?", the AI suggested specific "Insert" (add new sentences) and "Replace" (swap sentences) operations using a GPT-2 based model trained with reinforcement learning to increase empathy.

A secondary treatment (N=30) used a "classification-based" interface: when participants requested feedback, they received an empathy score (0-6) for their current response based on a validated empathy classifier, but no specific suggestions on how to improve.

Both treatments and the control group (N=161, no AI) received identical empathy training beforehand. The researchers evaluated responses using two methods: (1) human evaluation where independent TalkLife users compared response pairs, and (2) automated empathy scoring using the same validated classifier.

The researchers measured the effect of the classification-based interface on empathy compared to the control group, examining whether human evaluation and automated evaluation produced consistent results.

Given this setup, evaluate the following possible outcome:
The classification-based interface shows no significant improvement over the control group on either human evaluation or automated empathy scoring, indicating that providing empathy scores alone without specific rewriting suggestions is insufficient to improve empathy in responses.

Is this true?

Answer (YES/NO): NO